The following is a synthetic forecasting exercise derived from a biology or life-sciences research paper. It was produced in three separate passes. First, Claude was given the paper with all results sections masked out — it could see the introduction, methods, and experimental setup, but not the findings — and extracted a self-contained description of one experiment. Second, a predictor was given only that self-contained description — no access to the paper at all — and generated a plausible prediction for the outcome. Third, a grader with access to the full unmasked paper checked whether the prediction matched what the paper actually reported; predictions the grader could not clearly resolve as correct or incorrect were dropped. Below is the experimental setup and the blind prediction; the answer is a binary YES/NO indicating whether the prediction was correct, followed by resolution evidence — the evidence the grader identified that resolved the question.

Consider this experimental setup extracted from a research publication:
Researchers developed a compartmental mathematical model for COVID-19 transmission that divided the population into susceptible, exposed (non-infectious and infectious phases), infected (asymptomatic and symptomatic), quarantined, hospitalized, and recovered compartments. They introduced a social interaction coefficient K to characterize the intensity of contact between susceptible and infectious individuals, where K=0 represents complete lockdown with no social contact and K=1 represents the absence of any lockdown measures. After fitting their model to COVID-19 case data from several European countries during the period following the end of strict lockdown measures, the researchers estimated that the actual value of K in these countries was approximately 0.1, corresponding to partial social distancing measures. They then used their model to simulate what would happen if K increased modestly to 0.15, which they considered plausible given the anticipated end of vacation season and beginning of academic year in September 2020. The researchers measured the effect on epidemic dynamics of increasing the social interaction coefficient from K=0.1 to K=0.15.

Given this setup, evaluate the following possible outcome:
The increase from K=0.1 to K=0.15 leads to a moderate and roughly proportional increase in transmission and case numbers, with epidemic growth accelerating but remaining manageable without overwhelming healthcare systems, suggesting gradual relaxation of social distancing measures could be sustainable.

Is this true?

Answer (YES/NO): NO